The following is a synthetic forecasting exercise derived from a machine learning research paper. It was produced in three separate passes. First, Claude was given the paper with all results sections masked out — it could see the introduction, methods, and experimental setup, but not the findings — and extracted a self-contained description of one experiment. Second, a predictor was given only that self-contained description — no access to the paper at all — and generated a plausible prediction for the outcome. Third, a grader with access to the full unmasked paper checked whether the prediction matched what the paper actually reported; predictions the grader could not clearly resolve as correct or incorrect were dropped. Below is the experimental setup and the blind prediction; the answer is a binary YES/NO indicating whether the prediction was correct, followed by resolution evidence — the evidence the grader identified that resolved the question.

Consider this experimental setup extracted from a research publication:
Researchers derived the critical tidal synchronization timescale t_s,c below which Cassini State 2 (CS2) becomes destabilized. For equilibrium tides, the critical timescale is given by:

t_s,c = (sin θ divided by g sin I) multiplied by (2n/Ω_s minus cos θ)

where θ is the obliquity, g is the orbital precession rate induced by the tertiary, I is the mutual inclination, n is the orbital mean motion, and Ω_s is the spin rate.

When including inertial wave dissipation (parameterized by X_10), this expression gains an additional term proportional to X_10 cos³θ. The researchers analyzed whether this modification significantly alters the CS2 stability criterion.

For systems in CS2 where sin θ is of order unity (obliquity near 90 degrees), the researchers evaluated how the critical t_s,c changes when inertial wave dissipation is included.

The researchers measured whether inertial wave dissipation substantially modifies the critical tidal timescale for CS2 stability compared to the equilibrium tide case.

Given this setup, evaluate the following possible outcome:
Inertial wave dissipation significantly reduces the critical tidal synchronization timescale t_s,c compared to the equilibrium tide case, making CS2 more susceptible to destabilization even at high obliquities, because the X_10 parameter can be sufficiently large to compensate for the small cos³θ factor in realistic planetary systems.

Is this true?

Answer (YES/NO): NO